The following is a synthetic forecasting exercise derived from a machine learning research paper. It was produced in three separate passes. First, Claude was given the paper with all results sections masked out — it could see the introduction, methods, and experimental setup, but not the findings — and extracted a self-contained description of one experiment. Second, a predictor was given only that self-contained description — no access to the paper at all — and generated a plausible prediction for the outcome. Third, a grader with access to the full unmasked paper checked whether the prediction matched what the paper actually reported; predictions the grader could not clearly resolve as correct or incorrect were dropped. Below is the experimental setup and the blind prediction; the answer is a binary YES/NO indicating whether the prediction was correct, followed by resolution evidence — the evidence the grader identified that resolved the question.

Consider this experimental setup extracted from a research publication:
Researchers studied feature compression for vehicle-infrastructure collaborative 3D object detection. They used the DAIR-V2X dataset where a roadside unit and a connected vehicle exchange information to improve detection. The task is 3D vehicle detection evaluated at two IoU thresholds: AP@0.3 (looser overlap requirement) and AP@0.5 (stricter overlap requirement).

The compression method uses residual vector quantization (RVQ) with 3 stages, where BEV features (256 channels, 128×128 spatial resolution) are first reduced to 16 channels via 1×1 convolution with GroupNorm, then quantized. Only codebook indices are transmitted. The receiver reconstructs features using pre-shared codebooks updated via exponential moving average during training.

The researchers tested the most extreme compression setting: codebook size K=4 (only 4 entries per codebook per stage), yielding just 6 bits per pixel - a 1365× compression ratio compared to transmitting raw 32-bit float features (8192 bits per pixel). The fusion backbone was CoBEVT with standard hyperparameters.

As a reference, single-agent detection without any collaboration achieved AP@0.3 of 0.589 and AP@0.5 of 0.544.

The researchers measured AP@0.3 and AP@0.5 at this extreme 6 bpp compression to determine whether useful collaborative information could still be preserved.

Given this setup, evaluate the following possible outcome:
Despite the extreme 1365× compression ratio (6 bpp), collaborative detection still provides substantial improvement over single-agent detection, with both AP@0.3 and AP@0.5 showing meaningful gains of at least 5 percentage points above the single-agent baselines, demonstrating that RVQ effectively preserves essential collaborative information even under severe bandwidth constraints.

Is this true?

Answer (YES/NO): NO